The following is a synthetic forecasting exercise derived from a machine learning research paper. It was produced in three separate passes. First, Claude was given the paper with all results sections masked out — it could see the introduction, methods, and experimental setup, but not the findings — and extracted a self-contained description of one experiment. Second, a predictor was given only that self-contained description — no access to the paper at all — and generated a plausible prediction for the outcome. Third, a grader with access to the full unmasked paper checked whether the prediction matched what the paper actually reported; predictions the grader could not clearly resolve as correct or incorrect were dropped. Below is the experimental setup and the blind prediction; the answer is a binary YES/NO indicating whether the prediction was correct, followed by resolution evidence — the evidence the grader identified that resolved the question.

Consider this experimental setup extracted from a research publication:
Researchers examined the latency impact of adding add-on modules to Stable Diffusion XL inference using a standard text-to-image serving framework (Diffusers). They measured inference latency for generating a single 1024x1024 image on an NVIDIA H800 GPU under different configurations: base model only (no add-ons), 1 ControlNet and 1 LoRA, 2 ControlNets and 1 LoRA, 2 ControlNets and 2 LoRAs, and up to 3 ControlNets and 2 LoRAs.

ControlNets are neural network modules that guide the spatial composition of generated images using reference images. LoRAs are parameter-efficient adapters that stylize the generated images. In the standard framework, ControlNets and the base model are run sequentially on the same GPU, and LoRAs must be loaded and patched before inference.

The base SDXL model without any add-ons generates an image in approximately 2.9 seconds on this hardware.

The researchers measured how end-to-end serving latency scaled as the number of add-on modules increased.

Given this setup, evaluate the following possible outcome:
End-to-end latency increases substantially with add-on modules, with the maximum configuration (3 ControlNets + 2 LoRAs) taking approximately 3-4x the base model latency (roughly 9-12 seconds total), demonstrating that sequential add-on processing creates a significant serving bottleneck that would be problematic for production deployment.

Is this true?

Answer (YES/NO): NO